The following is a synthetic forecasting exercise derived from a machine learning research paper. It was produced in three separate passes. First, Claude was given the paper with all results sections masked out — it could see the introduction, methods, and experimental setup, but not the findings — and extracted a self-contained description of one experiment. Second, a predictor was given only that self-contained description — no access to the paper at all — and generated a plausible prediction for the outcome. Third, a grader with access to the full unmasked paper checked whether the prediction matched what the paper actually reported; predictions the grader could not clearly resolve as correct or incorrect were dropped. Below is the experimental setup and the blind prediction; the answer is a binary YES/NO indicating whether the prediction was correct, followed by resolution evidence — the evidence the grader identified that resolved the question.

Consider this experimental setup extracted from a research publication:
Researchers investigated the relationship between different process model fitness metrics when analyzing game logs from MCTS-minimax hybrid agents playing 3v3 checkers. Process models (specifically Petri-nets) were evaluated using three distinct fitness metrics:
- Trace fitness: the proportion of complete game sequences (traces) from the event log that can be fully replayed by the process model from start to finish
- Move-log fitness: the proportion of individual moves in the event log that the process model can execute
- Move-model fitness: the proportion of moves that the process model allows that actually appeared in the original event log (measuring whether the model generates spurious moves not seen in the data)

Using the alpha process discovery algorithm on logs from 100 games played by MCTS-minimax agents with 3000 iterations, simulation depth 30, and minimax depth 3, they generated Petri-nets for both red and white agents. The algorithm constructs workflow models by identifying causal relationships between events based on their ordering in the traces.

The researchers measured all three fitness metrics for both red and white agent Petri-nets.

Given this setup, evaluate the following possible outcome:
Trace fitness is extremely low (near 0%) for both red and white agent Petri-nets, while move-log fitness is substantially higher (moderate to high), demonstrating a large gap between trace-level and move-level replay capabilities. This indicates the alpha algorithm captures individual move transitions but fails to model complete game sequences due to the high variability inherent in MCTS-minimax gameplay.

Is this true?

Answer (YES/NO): NO